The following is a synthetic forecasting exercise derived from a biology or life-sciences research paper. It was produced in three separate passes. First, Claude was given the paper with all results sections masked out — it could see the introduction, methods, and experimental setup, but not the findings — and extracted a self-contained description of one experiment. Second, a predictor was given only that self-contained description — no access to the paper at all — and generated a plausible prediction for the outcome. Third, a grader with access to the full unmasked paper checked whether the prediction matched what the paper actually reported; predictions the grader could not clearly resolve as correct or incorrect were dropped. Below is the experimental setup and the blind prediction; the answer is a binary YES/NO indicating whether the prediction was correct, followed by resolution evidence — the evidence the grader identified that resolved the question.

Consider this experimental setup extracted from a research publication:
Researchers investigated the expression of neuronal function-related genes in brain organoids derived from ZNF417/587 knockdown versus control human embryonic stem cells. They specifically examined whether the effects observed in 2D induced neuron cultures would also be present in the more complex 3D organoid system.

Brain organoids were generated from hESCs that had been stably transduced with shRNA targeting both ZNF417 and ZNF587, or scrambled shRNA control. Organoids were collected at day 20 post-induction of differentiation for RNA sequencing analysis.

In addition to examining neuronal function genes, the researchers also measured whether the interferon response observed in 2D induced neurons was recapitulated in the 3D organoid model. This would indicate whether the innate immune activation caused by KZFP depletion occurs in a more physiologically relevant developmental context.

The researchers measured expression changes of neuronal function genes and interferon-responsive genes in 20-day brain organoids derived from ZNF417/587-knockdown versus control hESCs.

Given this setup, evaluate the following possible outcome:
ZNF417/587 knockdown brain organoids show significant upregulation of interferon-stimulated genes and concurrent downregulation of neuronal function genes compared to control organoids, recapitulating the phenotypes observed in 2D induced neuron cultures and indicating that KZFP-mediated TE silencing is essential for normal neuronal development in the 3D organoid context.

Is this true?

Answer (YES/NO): NO